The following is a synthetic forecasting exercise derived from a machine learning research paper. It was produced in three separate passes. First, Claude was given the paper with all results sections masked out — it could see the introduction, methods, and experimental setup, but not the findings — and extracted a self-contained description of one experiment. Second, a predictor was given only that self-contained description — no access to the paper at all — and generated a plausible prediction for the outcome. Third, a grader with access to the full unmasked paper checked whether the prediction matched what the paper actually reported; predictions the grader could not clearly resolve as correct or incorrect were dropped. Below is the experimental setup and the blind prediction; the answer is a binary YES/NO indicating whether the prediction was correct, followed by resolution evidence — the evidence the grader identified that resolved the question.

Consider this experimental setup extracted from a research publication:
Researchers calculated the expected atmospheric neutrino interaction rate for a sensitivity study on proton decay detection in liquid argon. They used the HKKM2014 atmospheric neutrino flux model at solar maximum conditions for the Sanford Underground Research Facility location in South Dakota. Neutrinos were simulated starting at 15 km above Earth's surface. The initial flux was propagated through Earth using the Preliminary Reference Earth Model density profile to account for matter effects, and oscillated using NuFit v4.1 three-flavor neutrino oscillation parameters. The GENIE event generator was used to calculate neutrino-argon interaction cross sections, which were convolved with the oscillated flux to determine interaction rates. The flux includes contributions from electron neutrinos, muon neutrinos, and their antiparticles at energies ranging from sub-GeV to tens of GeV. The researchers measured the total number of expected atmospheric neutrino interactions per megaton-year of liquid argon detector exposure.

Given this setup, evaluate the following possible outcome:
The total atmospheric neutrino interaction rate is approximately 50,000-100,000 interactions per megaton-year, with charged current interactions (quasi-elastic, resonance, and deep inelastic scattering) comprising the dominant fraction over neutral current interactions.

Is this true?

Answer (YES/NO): NO